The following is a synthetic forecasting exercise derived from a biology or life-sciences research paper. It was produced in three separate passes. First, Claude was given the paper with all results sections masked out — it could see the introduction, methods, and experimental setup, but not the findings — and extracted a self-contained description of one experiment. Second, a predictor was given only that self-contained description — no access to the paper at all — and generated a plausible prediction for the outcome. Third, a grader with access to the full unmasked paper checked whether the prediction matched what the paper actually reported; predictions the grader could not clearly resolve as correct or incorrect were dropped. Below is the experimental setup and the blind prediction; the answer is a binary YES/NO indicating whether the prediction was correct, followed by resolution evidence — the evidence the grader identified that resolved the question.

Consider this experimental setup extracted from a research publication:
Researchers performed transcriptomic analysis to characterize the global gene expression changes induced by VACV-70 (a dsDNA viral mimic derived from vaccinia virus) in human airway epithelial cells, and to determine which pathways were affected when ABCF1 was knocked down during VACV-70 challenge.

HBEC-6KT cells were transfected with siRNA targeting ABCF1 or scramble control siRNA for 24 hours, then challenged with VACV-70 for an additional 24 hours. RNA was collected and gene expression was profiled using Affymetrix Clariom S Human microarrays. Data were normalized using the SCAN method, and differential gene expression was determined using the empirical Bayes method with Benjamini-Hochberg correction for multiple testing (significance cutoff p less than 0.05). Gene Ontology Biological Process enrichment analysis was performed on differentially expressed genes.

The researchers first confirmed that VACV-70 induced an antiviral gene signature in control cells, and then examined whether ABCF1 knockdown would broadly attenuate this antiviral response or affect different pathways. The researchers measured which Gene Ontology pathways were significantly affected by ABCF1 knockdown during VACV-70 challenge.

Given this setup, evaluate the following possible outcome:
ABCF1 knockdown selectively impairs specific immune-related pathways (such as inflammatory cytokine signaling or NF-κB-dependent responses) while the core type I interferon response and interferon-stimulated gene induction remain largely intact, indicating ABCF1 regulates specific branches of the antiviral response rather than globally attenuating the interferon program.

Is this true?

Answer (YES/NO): YES